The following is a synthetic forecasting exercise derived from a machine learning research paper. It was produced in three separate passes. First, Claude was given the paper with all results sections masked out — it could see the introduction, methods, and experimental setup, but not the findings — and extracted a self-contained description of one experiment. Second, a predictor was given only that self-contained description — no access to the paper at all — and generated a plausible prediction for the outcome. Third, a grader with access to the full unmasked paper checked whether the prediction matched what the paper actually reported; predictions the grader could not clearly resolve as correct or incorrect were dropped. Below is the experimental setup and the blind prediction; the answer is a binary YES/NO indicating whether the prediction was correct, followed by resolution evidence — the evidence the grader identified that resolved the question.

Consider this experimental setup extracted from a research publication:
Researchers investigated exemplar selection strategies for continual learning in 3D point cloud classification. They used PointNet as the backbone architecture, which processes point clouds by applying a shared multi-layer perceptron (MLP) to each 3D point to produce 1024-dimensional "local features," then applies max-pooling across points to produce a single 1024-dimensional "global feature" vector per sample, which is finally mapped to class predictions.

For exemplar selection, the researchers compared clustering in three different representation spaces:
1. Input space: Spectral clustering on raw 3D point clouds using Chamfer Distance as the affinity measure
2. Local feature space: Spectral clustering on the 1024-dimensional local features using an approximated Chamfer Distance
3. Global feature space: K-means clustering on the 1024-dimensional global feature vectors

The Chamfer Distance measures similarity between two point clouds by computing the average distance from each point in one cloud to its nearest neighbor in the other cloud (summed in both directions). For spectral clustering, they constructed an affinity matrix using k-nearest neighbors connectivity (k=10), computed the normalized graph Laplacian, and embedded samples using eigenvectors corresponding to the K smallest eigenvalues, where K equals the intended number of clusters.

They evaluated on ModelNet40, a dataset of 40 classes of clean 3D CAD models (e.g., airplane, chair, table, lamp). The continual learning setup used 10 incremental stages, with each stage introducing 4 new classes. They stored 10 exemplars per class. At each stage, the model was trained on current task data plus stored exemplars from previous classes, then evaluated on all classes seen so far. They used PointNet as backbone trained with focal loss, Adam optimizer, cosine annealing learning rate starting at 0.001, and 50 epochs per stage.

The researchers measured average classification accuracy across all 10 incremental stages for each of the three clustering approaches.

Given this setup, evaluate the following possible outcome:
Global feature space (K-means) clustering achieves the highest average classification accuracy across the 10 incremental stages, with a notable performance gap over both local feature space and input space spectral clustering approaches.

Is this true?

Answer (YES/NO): NO